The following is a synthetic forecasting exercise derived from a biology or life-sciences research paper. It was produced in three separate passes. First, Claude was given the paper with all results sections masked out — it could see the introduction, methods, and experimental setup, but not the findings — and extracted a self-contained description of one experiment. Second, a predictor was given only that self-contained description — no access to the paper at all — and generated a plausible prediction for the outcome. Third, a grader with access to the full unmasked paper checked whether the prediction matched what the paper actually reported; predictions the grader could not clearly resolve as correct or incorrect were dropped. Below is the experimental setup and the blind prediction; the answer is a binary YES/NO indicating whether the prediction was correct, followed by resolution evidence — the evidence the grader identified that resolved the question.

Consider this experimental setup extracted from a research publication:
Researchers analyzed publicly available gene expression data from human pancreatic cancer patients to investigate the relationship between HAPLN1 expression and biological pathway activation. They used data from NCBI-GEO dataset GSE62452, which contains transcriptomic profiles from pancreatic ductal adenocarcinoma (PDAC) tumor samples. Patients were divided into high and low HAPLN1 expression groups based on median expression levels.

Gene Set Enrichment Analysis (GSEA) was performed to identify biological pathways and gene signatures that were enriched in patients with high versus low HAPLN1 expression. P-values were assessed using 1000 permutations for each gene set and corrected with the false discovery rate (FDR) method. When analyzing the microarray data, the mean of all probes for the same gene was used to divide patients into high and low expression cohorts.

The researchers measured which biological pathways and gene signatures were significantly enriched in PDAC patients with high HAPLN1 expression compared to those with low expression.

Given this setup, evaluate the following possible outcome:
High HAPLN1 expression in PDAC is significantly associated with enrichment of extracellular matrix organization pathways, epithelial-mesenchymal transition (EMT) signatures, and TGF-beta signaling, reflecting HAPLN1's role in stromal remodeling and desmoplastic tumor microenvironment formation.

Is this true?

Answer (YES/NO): NO